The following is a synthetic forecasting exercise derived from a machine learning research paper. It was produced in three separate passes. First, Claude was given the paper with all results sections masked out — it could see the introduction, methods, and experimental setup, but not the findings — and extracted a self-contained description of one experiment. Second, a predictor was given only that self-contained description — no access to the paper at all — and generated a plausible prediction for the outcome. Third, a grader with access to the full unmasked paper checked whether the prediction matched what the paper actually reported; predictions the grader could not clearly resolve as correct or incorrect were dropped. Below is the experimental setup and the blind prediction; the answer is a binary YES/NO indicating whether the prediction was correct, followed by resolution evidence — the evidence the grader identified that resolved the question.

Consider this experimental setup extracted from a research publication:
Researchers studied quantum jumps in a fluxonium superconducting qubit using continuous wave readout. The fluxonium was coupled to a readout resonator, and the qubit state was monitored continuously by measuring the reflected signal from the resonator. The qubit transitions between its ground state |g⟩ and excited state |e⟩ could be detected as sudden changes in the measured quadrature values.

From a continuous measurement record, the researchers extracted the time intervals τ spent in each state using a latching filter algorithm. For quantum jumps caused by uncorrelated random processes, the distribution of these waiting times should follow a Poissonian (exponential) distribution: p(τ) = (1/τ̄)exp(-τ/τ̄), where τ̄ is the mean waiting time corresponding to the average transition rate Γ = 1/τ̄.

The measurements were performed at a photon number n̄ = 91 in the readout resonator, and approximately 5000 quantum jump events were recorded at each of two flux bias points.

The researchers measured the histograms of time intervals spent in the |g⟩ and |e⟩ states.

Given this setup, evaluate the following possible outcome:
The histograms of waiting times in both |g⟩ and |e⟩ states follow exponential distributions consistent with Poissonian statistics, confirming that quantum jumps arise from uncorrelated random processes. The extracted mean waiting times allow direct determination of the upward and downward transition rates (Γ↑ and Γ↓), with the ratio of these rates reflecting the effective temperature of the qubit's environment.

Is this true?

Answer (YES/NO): NO